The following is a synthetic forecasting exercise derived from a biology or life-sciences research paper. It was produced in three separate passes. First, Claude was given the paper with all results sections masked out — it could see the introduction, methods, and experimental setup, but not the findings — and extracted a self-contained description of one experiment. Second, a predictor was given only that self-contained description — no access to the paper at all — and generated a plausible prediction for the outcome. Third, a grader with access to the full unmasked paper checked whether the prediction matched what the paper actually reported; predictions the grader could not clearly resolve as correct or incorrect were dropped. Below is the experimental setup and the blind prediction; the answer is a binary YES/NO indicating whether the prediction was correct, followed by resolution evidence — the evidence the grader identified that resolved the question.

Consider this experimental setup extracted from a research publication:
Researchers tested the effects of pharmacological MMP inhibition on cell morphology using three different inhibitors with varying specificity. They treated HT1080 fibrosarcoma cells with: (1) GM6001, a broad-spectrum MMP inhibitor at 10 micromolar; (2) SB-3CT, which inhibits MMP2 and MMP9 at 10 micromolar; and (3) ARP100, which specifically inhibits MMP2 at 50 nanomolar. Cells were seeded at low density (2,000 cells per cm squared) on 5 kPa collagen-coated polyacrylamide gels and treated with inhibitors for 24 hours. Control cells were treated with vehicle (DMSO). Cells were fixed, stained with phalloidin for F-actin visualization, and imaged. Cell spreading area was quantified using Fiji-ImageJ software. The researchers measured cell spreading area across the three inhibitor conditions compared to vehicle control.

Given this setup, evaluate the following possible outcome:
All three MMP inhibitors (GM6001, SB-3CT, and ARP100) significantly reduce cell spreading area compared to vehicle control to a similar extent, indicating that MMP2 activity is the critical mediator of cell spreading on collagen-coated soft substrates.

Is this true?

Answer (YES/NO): NO